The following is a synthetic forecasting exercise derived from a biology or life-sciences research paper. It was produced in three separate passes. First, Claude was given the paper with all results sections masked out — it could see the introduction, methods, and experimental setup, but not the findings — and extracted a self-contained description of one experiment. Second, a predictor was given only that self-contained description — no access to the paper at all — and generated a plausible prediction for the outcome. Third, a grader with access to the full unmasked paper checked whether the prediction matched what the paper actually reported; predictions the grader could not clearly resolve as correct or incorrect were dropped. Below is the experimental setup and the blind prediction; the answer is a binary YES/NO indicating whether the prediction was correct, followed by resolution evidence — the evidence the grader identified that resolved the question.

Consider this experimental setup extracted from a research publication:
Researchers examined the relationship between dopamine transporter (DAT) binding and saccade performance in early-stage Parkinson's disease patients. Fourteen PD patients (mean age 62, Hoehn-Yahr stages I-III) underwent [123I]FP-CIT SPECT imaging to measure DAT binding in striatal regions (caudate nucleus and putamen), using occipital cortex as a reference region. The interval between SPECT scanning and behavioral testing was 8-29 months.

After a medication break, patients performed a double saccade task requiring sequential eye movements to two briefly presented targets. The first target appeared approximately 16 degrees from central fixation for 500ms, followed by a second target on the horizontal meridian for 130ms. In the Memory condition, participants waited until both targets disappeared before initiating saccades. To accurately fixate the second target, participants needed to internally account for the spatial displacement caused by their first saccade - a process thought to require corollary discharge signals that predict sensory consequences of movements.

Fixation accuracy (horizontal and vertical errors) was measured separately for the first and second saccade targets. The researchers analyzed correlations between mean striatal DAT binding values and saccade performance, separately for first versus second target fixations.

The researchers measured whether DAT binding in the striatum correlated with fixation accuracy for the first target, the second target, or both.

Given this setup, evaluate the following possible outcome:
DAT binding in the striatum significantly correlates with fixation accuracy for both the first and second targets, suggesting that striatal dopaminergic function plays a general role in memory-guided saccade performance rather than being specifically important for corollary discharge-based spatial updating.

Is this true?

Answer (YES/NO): NO